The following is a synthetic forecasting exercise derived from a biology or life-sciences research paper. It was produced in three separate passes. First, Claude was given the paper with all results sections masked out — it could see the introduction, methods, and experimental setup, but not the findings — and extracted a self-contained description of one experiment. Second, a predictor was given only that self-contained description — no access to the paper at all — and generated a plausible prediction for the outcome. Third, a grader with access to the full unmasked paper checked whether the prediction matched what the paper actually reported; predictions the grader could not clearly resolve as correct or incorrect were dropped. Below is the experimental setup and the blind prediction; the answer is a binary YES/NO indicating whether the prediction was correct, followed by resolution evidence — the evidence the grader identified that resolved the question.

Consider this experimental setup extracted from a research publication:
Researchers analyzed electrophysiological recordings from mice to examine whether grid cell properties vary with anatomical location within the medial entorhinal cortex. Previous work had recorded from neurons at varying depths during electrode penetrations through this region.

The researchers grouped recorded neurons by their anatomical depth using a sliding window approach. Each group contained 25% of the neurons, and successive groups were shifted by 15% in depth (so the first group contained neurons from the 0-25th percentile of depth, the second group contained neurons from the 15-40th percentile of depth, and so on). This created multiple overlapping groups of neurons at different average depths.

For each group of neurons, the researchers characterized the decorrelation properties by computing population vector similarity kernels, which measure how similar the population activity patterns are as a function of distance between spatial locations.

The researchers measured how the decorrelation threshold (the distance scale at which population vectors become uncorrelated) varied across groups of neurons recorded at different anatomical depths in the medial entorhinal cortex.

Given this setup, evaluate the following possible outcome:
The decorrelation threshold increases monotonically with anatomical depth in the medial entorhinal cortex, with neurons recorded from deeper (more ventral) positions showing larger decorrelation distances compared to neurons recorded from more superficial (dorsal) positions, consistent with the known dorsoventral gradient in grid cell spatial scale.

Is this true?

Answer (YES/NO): YES